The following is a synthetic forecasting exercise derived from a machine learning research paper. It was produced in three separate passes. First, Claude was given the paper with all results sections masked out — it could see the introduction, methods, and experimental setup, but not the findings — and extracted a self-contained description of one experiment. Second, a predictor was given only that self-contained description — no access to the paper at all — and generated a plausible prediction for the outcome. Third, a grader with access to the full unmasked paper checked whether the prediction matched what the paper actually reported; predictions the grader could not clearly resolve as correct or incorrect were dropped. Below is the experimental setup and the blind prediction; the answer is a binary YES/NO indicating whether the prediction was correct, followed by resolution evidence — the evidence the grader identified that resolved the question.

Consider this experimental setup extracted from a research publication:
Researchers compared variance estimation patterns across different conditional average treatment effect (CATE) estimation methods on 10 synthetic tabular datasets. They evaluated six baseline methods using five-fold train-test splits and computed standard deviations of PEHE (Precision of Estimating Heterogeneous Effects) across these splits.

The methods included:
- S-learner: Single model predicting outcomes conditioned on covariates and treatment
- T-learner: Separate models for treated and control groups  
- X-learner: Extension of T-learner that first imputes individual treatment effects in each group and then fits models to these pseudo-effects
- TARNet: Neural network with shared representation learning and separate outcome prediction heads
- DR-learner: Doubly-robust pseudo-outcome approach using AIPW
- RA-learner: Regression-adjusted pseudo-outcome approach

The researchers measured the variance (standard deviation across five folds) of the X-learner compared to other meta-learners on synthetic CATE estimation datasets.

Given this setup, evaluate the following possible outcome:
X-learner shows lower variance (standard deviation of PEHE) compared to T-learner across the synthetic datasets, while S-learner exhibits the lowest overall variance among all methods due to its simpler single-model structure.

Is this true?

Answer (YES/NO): NO